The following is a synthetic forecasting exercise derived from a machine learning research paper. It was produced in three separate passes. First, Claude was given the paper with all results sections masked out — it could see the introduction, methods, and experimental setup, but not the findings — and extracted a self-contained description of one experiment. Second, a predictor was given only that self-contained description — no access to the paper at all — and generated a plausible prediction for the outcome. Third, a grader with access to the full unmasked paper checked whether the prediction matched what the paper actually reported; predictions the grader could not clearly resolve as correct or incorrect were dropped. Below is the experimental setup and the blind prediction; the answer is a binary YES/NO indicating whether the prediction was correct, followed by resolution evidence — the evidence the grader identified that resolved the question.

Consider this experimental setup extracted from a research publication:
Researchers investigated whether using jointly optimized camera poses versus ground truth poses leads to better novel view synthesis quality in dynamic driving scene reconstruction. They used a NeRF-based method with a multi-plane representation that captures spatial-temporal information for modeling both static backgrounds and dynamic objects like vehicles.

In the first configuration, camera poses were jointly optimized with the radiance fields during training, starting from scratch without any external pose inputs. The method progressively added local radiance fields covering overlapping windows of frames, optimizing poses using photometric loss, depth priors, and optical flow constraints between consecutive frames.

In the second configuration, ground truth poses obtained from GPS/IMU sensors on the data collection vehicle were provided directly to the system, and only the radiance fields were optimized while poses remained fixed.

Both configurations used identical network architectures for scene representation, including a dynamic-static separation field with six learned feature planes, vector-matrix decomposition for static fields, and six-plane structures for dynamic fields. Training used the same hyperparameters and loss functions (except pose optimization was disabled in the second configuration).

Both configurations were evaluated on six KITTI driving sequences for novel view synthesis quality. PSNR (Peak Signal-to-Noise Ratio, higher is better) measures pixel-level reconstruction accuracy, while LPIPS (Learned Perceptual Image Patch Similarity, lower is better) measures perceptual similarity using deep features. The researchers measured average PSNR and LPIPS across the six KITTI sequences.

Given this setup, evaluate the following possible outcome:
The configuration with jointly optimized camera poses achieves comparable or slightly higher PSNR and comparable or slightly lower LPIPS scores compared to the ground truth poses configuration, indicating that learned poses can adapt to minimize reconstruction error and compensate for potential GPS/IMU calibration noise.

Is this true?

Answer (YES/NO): NO